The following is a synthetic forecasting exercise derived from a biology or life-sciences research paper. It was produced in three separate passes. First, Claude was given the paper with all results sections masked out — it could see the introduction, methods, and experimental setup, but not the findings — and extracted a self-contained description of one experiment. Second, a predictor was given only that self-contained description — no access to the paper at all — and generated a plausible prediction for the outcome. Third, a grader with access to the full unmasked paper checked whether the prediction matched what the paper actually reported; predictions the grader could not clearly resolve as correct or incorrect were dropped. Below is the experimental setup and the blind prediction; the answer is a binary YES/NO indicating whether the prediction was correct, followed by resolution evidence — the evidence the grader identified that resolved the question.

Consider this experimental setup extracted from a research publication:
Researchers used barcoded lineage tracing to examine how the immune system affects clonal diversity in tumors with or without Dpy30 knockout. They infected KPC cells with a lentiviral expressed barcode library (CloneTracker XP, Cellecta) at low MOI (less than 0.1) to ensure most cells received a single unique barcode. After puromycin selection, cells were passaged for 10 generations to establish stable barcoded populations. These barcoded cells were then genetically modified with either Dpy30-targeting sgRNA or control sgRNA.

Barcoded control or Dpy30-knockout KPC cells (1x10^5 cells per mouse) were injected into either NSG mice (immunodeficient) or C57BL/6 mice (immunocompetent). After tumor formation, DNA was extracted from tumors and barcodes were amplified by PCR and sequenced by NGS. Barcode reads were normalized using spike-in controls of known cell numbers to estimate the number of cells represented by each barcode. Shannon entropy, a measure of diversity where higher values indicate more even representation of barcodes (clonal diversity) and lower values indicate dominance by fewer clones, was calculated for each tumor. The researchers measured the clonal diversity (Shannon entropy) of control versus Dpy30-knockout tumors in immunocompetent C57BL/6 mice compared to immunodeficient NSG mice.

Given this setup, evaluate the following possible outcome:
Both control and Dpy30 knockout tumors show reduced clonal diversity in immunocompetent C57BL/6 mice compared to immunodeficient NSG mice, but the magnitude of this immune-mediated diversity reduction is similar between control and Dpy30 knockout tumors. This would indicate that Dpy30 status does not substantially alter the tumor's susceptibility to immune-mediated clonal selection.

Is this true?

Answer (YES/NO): NO